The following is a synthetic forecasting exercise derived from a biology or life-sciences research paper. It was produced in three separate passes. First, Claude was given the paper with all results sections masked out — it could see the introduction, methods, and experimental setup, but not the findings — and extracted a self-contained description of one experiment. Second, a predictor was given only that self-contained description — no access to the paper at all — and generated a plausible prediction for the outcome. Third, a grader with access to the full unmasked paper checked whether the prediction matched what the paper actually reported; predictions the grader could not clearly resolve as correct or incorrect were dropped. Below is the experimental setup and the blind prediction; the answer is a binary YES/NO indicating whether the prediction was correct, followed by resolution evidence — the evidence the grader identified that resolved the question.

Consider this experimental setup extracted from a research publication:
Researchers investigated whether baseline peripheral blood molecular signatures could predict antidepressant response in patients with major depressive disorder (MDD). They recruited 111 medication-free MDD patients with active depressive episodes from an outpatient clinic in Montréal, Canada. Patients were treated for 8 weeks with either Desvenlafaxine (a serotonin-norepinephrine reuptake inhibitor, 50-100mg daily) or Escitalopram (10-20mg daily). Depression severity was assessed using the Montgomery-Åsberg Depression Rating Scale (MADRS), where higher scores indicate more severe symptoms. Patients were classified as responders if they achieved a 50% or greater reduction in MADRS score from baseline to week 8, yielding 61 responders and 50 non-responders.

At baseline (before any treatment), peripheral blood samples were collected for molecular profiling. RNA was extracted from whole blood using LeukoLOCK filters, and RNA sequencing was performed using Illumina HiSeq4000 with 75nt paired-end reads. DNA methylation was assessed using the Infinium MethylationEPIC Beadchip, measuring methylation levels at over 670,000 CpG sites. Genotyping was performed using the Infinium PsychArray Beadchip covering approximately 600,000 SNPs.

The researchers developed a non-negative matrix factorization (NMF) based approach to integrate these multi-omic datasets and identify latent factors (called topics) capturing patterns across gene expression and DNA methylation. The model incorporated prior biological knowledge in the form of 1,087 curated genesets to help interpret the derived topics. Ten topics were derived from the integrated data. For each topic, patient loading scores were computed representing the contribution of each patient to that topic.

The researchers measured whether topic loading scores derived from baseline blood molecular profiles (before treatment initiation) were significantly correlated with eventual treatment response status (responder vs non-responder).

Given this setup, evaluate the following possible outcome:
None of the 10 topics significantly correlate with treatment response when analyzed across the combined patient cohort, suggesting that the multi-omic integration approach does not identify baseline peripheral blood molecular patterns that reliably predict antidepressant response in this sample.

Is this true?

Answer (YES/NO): NO